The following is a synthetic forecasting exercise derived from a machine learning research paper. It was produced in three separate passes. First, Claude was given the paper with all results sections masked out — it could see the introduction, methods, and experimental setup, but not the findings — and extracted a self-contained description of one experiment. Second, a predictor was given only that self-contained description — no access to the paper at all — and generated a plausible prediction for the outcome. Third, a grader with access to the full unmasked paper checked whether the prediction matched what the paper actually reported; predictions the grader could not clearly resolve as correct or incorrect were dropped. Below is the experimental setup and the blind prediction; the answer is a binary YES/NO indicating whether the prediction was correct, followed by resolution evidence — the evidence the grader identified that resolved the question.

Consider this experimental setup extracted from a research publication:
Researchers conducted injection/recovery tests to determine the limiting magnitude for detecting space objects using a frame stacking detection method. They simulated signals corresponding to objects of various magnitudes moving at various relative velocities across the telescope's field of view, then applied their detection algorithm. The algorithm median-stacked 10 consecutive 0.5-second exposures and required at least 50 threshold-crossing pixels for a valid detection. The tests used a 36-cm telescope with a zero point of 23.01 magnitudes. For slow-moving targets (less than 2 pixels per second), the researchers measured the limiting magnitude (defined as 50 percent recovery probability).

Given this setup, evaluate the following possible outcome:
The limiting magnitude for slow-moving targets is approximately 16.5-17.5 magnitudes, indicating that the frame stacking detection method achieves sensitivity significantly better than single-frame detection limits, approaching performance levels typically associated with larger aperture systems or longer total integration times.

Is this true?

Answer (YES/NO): NO